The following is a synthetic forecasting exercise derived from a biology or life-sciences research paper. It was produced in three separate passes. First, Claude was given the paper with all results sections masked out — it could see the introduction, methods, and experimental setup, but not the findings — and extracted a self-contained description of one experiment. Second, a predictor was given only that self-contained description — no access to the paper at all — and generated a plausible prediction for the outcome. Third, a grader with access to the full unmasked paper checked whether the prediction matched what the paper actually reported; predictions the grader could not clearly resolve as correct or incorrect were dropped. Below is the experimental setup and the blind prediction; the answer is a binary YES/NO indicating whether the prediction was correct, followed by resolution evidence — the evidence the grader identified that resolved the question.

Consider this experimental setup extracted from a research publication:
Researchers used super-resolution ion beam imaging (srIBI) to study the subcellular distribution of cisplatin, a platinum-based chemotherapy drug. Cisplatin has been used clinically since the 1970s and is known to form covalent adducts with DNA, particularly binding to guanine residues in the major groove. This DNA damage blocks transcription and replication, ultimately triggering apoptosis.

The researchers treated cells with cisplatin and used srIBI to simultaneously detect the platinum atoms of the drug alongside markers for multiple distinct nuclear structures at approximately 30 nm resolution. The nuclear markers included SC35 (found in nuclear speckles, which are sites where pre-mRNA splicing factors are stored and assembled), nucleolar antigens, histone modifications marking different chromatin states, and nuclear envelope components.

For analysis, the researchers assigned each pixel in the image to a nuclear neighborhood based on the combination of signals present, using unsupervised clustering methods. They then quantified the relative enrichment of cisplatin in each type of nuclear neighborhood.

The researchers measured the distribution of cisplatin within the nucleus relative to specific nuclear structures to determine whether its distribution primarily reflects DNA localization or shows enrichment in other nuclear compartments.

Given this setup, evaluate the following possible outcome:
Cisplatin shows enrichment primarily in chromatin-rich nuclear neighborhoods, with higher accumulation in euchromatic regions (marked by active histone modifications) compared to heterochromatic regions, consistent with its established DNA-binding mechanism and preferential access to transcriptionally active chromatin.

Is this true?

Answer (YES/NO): NO